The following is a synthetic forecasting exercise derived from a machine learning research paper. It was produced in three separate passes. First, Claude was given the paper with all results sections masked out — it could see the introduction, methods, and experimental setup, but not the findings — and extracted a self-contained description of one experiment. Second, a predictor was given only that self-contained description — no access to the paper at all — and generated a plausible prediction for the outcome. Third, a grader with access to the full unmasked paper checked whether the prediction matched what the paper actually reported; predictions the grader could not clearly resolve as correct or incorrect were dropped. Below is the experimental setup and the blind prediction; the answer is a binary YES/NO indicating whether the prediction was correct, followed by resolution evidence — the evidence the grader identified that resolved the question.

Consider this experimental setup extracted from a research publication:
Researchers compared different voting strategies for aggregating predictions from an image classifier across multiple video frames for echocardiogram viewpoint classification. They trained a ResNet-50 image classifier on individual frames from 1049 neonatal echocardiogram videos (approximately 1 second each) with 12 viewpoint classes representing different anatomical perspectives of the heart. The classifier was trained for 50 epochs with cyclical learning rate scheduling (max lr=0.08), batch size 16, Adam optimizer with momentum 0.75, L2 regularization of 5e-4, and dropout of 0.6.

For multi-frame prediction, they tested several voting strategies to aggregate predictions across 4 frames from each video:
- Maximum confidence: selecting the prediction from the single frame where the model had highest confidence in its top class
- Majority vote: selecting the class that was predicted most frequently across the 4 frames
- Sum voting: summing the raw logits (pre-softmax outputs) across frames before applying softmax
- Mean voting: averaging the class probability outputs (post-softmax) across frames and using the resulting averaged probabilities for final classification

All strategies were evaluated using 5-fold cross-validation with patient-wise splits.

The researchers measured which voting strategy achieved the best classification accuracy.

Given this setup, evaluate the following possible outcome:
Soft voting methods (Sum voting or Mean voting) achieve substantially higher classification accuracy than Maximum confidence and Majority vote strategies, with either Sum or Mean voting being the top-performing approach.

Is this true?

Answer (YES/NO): NO